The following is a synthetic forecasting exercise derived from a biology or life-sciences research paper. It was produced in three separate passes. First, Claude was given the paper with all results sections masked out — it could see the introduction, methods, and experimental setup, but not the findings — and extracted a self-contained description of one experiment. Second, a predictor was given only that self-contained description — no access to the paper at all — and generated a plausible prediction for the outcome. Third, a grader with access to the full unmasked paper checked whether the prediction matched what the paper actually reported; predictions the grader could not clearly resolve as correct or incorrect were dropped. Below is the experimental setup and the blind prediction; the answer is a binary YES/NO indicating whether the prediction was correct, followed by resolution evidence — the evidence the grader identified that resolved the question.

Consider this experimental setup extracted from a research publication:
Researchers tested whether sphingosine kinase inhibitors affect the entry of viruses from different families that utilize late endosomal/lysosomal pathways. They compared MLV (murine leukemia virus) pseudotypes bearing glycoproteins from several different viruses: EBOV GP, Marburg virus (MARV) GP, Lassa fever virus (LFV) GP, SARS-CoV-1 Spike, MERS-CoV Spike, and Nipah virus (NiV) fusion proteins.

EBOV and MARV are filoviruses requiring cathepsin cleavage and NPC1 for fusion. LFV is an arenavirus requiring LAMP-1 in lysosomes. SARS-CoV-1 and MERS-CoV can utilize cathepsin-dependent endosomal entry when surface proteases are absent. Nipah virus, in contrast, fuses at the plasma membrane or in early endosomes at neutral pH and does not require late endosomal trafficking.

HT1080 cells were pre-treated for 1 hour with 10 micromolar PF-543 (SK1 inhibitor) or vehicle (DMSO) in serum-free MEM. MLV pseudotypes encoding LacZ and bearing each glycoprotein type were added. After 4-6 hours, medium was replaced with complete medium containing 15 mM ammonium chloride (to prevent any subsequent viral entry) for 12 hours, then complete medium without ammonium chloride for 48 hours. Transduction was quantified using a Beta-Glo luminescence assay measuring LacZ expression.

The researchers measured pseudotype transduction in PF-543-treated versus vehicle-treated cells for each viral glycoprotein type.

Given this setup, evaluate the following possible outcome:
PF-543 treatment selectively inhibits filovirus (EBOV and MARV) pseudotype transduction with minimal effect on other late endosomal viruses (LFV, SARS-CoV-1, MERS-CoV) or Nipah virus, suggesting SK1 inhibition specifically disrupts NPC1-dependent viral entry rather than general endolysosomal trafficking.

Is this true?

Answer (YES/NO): NO